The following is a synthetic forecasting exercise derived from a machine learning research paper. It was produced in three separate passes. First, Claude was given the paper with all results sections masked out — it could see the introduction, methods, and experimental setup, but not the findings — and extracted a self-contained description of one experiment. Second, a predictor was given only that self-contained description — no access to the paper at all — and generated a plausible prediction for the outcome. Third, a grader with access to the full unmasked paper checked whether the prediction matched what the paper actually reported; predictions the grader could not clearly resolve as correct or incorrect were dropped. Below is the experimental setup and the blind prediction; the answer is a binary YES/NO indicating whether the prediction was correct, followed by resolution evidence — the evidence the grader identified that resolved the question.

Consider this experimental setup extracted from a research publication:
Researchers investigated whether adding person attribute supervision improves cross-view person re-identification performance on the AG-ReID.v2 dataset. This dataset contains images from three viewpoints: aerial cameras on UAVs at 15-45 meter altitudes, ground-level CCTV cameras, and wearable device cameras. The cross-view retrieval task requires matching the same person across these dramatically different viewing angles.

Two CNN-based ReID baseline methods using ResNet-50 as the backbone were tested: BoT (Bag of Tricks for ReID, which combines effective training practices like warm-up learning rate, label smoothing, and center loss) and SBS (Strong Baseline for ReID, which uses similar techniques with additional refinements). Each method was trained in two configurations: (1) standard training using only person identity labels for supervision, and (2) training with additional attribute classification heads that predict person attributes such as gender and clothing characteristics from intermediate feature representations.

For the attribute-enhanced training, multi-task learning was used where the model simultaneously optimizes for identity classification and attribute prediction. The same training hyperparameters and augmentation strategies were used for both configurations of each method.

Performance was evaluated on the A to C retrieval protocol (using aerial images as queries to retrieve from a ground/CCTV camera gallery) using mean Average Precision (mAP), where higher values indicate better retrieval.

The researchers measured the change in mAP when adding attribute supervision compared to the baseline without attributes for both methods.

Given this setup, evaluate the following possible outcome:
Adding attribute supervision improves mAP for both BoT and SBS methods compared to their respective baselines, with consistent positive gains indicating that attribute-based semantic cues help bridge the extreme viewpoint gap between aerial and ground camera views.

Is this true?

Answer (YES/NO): YES